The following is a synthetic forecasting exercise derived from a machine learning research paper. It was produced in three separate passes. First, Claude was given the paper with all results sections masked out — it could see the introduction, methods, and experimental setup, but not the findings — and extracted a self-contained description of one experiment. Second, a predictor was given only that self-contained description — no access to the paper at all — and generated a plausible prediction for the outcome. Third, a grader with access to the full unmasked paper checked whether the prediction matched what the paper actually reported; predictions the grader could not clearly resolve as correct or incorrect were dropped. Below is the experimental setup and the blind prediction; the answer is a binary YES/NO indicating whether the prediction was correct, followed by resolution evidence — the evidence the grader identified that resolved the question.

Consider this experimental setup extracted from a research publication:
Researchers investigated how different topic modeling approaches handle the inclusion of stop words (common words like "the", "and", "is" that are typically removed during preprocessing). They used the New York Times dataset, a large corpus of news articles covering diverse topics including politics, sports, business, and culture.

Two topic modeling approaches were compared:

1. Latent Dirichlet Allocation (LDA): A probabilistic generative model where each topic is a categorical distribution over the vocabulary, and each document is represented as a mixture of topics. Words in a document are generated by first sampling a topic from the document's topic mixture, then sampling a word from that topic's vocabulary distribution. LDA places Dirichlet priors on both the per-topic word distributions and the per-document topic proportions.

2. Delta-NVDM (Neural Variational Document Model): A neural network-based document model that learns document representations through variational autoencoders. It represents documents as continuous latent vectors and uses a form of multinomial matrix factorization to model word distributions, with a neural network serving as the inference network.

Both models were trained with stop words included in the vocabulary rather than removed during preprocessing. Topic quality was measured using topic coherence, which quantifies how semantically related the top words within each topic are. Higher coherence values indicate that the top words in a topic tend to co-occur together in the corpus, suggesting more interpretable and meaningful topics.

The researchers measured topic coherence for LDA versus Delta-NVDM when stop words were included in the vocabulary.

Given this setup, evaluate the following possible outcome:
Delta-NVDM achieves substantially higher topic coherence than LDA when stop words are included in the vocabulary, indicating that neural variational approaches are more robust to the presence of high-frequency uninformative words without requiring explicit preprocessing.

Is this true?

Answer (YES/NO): NO